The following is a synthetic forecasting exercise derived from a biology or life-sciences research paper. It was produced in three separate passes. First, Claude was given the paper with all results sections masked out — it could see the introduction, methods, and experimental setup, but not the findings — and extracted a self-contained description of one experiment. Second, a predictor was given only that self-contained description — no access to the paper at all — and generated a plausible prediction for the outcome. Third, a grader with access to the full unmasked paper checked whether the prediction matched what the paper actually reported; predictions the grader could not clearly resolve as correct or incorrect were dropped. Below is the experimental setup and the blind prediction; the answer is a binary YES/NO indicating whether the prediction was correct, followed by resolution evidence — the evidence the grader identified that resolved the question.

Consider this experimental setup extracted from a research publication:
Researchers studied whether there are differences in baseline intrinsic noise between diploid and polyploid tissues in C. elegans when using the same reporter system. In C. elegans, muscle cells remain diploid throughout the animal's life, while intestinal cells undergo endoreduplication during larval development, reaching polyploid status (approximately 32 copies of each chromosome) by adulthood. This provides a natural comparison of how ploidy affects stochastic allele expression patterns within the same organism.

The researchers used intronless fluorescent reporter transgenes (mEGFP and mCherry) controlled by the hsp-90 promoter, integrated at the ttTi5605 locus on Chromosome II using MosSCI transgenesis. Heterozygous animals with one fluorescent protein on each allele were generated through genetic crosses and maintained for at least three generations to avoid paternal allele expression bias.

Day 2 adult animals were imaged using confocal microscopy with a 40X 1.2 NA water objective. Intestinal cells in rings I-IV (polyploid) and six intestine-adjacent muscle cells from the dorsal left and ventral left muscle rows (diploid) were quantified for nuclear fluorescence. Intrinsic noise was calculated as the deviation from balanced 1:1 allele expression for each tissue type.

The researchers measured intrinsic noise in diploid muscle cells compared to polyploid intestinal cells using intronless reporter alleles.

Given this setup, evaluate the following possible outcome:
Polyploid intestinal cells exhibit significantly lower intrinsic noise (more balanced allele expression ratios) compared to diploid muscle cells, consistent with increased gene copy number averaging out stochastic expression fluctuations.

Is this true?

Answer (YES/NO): YES